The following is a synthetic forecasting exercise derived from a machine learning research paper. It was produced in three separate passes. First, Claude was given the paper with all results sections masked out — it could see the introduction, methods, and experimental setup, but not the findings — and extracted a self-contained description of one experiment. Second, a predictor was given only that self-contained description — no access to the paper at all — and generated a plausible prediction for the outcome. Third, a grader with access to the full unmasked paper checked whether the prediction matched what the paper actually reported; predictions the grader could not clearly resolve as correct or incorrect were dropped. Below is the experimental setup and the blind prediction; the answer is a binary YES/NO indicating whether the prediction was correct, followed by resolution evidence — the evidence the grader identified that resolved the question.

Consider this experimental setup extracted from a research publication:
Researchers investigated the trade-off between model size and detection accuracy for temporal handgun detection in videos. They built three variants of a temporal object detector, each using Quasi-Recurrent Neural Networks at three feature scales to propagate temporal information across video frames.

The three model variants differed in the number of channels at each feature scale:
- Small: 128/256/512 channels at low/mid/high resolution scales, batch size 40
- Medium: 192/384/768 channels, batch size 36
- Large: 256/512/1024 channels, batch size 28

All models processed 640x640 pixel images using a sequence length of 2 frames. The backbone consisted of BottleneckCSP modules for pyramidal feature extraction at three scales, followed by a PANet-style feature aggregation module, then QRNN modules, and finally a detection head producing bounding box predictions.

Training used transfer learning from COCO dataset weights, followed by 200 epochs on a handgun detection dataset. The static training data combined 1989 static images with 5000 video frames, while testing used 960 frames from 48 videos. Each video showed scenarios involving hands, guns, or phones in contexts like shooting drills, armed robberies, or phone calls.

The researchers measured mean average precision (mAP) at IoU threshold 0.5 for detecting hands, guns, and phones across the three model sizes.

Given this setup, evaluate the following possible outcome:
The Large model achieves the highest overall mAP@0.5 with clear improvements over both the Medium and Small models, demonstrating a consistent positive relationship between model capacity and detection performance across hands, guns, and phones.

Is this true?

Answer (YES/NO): NO